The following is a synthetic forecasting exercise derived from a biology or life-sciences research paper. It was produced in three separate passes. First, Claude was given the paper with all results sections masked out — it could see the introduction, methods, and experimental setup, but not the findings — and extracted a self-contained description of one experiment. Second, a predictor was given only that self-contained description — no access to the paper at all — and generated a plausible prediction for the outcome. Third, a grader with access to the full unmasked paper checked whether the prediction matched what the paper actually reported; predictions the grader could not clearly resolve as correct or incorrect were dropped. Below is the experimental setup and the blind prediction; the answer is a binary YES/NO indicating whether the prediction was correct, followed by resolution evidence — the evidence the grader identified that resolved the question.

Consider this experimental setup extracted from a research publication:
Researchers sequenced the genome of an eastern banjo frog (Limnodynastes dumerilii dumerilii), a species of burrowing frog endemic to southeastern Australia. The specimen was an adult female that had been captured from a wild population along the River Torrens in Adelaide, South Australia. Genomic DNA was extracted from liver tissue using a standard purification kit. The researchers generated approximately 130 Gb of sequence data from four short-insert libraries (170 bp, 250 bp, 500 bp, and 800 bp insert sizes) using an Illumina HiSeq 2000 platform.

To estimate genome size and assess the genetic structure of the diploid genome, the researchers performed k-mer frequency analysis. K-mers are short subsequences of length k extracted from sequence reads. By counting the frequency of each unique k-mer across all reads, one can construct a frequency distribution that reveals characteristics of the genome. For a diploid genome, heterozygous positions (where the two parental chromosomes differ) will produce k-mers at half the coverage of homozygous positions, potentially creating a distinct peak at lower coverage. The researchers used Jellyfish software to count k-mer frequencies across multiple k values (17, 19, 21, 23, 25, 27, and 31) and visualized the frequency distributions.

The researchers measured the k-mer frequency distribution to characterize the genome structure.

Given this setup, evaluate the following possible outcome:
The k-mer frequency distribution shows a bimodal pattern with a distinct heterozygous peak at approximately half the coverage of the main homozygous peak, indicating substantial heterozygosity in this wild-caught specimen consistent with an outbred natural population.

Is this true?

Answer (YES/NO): YES